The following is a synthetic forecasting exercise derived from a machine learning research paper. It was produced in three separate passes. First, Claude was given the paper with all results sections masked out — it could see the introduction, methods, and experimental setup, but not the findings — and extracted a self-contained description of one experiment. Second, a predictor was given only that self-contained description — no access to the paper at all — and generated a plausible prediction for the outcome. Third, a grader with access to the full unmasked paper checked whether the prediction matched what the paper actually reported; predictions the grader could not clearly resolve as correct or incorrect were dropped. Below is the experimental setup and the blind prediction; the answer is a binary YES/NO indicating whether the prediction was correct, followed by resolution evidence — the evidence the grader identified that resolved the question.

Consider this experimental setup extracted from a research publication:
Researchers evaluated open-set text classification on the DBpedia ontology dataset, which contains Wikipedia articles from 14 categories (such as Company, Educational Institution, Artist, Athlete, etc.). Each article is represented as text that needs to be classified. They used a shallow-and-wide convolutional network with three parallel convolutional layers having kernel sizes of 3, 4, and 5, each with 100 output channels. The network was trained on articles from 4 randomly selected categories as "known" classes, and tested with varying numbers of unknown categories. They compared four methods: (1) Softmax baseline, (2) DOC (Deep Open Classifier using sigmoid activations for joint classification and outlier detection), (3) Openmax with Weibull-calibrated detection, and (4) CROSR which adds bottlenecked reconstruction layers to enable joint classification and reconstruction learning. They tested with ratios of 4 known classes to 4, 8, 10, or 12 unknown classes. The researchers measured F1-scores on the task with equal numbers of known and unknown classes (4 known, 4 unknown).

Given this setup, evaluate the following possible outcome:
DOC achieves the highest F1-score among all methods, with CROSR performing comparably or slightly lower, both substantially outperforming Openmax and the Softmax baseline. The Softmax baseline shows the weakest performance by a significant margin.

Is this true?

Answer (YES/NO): NO